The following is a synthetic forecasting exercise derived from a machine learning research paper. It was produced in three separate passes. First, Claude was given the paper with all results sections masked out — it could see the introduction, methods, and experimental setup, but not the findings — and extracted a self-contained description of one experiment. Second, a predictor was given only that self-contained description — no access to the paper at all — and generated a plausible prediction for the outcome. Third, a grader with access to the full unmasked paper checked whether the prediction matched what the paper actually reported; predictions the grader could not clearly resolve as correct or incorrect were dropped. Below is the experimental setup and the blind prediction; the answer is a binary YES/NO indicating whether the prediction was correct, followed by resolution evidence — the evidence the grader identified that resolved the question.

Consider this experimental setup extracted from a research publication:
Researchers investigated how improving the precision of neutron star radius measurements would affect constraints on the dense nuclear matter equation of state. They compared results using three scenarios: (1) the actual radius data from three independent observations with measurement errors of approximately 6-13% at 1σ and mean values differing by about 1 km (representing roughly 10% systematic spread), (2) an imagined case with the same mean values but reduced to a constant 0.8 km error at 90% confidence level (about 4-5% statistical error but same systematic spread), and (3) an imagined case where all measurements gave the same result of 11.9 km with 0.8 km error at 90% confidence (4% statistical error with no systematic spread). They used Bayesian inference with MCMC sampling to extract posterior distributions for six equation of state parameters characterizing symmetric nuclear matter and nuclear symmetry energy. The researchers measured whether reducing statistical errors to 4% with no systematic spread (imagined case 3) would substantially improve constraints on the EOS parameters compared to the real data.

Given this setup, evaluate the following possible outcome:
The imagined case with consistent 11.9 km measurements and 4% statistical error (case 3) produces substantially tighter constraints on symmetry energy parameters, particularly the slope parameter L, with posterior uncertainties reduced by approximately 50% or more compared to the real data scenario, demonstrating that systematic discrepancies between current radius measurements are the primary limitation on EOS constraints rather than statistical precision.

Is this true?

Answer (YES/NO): NO